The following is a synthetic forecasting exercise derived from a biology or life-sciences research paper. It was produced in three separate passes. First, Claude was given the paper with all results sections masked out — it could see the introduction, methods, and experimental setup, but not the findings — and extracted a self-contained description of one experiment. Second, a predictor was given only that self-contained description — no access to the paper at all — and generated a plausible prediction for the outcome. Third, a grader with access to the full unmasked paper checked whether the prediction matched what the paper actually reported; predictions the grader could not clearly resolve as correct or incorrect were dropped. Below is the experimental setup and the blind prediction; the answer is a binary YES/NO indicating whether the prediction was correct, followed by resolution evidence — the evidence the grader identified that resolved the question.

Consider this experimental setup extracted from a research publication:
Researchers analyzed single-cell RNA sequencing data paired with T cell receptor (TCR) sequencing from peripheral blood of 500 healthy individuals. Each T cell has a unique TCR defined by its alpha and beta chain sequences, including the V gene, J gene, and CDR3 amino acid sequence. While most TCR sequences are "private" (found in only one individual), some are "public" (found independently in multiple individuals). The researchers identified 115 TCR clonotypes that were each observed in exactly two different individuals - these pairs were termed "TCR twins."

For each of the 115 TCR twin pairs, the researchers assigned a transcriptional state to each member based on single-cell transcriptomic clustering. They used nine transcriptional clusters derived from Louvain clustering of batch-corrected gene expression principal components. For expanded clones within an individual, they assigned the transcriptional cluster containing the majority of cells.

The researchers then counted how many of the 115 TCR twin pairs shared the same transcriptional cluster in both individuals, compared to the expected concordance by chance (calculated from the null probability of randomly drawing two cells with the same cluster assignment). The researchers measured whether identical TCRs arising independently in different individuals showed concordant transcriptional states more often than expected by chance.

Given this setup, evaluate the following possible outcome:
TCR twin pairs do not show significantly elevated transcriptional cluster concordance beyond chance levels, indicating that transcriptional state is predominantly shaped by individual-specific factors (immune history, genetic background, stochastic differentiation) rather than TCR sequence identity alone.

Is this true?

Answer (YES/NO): NO